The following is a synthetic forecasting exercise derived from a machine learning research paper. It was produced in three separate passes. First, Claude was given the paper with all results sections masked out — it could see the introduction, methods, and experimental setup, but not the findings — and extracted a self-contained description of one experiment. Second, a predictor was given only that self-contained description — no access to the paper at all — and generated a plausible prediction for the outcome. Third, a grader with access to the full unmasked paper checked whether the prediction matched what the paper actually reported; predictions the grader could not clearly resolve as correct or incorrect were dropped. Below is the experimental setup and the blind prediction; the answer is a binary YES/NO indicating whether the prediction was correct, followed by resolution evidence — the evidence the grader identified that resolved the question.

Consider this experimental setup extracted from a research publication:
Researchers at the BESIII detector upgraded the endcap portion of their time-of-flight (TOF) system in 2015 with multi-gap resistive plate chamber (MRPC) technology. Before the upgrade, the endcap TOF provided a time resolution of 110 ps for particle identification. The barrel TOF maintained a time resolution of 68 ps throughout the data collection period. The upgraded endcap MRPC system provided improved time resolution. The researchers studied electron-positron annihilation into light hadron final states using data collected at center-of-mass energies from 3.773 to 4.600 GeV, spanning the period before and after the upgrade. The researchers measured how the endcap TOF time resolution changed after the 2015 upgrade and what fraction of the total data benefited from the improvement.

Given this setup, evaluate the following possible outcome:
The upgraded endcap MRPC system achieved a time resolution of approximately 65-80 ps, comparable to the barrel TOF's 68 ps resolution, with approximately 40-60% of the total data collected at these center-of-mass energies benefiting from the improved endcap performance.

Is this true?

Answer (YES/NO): NO